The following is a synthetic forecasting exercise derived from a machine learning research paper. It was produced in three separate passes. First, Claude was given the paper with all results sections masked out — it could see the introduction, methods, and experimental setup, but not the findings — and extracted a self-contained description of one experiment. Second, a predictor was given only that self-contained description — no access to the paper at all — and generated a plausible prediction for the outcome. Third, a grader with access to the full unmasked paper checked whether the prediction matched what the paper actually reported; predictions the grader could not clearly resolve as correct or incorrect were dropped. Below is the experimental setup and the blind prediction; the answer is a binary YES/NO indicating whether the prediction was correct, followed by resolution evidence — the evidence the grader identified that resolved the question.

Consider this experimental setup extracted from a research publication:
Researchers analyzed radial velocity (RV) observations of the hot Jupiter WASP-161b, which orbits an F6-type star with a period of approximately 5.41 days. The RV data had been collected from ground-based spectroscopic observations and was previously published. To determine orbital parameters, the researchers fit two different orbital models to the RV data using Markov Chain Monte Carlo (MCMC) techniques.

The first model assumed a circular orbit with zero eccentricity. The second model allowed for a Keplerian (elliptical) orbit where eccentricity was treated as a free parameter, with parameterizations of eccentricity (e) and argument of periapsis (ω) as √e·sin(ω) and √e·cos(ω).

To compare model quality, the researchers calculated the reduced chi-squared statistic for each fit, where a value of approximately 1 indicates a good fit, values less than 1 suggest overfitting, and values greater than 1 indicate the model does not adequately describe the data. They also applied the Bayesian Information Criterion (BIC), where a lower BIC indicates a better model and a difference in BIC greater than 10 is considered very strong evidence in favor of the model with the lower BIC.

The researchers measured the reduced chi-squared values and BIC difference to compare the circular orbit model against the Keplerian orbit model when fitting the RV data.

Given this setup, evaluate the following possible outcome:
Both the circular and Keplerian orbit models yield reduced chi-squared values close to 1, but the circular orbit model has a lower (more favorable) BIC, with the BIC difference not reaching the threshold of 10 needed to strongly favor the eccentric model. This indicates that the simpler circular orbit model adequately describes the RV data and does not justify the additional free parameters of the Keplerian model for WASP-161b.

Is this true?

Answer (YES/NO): NO